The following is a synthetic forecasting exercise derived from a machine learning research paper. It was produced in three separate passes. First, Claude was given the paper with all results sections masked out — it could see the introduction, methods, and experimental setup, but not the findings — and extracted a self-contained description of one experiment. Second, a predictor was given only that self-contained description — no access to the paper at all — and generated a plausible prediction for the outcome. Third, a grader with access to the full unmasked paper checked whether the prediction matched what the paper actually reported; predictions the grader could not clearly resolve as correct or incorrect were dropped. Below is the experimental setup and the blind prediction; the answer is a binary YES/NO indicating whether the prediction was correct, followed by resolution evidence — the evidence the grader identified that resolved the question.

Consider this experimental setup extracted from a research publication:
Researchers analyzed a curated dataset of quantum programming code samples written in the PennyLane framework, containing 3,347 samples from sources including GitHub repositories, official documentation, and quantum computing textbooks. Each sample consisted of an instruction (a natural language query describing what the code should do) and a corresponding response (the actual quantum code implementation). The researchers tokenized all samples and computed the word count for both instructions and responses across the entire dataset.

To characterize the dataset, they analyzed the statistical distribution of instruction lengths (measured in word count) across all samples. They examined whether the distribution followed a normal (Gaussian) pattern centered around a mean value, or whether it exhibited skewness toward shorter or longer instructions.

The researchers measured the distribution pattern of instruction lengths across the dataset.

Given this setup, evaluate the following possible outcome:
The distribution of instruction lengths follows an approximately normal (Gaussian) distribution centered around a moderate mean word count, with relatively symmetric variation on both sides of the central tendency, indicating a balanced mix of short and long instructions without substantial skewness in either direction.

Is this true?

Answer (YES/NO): YES